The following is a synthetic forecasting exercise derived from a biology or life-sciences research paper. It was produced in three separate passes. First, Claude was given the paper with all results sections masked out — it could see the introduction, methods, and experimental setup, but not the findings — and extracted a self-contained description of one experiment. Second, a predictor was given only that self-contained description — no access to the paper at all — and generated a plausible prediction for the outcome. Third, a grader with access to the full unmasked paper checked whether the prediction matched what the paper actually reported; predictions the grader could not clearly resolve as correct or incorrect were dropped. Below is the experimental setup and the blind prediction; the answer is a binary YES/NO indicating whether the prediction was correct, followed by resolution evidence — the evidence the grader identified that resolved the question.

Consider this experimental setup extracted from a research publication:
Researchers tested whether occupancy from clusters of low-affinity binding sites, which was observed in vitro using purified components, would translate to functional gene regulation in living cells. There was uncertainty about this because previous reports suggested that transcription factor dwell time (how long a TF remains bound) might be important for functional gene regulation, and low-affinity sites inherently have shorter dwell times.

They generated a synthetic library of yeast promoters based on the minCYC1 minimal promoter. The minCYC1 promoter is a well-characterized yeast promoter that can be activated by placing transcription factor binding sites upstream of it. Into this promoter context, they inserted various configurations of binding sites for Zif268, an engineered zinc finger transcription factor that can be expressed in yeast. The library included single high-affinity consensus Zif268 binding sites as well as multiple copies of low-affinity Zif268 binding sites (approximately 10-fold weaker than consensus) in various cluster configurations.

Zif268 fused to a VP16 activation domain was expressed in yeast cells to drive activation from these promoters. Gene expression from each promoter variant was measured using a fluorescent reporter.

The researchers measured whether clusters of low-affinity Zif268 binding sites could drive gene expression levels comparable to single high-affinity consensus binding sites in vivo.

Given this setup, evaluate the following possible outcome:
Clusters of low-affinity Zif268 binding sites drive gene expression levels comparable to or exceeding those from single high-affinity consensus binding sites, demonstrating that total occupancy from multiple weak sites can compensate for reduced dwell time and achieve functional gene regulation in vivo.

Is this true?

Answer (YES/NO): YES